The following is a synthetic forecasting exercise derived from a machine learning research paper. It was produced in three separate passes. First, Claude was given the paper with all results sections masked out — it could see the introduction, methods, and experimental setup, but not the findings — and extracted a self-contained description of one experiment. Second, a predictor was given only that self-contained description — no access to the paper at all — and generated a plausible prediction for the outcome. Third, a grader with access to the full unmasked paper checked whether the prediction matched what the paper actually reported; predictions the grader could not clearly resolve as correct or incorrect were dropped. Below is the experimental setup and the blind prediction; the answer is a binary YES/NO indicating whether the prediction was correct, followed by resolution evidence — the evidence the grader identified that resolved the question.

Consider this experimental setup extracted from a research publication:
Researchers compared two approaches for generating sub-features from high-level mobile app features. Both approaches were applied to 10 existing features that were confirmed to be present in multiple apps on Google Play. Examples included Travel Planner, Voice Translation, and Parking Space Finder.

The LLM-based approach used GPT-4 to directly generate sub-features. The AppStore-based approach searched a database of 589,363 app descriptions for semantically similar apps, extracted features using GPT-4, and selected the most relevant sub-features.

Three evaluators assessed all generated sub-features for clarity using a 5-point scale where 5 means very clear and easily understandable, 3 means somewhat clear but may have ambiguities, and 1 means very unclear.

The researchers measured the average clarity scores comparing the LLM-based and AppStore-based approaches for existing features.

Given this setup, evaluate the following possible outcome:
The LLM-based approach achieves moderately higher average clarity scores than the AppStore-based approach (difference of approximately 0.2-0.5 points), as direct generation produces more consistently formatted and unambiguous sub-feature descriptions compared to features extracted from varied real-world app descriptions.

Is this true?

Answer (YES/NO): NO